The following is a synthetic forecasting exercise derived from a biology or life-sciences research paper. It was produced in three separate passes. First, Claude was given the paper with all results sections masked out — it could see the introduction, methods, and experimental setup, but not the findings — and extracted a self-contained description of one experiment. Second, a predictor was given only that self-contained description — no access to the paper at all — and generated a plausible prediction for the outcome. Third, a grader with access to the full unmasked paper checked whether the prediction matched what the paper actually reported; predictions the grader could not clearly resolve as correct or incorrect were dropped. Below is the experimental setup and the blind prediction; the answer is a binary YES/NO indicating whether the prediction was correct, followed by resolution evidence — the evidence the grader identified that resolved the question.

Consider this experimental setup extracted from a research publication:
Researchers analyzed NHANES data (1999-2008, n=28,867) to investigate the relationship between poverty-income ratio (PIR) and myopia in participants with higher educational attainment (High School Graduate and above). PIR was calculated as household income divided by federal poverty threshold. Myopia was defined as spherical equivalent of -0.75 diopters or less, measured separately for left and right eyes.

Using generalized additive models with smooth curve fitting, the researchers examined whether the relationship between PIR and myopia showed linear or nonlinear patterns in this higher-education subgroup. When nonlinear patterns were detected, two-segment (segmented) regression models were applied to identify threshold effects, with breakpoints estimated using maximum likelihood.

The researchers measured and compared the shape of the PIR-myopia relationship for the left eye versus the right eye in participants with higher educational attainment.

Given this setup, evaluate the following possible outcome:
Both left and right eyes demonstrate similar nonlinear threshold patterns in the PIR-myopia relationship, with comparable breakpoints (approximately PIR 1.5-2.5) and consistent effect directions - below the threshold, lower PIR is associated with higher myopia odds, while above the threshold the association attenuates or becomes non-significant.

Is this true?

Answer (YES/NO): NO